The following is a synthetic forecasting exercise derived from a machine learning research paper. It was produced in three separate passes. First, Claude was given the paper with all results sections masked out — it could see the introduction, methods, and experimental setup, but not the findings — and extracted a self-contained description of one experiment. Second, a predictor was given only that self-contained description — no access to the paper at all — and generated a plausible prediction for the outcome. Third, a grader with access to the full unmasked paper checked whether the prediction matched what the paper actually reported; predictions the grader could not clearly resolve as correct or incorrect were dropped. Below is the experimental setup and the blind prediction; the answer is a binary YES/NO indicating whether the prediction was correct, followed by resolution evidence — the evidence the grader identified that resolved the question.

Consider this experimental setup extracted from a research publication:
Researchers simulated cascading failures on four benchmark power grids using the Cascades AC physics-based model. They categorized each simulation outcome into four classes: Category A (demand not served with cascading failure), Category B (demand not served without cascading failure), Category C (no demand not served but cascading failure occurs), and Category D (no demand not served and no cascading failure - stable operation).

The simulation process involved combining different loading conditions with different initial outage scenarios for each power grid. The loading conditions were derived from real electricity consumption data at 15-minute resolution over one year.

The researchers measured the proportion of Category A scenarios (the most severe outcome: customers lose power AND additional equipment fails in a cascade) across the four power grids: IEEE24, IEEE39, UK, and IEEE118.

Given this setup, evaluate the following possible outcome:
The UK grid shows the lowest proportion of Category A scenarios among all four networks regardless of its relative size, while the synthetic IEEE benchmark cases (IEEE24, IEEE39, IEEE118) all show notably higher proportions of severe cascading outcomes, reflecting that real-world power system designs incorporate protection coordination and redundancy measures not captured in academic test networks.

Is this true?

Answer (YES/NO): NO